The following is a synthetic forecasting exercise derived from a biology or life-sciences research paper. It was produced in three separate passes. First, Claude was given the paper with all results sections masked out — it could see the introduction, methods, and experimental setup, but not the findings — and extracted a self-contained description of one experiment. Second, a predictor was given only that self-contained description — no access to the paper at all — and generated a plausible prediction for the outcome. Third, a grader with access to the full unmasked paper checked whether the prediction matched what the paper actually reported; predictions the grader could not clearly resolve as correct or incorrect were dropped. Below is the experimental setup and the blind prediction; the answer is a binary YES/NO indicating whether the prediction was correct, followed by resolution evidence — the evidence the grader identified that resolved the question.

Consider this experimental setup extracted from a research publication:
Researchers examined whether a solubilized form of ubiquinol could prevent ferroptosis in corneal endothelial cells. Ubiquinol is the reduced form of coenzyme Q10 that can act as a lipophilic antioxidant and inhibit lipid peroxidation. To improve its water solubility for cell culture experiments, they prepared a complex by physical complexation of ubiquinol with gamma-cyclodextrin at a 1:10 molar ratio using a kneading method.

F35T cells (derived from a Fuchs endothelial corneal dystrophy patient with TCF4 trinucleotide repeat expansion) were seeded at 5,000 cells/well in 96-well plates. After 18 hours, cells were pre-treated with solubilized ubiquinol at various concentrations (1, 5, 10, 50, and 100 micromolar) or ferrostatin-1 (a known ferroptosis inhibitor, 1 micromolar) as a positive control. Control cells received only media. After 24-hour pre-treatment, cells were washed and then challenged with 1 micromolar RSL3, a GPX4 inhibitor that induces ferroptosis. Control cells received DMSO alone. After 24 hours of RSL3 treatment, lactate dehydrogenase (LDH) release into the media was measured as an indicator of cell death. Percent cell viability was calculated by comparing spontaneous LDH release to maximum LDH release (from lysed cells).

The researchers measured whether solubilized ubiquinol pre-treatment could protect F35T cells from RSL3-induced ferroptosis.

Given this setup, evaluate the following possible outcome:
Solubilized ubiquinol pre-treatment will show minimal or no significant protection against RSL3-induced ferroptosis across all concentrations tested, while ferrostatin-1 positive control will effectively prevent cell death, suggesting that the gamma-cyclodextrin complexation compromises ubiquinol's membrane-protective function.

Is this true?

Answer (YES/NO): NO